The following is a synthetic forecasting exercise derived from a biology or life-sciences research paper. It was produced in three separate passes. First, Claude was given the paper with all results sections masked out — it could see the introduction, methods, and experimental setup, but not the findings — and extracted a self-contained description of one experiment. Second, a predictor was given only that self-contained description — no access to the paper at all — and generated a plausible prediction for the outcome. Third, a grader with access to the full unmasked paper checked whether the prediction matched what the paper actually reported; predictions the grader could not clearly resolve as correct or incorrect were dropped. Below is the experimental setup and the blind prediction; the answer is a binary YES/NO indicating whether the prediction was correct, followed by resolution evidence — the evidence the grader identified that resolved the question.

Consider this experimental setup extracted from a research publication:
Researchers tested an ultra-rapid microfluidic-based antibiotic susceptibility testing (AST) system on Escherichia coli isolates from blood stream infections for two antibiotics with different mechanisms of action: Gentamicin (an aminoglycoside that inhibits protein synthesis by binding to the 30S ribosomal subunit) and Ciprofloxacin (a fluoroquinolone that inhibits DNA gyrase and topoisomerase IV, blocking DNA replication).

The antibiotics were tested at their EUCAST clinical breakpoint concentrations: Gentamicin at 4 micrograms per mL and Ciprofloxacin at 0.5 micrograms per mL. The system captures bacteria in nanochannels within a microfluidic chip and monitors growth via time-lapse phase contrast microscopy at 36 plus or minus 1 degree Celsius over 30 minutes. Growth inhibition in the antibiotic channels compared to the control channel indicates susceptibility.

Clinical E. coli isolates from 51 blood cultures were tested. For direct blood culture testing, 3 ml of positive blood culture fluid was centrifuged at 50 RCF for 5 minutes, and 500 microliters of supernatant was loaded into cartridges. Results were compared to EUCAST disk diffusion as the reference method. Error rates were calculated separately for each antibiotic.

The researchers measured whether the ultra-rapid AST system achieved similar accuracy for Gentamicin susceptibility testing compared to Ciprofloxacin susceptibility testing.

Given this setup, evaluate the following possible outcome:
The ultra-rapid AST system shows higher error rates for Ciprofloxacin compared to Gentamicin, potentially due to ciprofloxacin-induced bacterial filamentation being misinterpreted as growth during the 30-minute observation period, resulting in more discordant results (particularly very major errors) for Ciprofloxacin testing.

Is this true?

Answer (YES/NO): NO